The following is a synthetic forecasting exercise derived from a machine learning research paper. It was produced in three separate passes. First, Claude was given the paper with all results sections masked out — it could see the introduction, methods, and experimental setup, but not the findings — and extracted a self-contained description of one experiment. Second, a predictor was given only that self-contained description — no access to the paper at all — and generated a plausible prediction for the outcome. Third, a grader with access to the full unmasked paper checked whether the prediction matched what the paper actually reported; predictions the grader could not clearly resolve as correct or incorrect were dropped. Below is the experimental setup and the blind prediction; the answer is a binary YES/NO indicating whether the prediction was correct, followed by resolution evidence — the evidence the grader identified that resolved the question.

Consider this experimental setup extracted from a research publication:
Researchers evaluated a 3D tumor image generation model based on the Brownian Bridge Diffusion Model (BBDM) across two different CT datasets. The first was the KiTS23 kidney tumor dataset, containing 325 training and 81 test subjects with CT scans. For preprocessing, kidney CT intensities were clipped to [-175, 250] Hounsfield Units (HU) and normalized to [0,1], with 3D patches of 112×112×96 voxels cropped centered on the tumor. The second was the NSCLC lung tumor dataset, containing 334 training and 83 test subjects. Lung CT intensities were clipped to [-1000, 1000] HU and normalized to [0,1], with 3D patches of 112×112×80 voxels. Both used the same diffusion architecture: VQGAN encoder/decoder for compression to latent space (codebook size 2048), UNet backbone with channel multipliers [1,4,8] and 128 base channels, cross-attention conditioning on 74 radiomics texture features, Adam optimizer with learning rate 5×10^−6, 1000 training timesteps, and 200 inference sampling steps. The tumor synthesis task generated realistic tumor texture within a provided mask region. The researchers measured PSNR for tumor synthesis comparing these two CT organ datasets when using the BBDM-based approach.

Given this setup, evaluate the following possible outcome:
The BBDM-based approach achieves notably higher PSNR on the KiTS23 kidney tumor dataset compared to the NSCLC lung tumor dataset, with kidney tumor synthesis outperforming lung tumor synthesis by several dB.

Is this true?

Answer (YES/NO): NO